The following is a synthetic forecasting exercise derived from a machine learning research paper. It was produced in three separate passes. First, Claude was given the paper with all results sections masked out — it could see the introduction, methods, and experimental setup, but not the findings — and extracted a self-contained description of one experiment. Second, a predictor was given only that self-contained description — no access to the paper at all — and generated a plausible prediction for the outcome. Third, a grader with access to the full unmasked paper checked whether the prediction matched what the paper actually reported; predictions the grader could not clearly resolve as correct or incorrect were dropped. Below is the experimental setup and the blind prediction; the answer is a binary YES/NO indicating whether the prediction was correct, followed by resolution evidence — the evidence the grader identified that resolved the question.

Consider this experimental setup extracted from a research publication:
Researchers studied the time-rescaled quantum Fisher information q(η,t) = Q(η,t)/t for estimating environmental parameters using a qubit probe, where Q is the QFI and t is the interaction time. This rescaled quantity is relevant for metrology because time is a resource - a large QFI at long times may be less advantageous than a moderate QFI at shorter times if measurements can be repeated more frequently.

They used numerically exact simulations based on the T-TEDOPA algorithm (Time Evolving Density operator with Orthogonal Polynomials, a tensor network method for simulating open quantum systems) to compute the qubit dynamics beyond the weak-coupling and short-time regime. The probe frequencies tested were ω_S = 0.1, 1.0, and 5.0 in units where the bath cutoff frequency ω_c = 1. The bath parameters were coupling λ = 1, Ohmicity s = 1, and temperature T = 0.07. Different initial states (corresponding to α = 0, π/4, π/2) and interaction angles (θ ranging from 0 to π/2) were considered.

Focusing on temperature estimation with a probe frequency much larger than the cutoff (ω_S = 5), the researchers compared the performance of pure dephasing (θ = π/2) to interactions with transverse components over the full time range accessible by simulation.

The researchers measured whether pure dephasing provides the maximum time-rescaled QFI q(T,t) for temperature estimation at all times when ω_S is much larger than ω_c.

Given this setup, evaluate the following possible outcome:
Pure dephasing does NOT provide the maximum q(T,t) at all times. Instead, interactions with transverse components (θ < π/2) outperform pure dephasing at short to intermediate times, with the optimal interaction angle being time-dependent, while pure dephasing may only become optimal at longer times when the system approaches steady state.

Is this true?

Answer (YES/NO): NO